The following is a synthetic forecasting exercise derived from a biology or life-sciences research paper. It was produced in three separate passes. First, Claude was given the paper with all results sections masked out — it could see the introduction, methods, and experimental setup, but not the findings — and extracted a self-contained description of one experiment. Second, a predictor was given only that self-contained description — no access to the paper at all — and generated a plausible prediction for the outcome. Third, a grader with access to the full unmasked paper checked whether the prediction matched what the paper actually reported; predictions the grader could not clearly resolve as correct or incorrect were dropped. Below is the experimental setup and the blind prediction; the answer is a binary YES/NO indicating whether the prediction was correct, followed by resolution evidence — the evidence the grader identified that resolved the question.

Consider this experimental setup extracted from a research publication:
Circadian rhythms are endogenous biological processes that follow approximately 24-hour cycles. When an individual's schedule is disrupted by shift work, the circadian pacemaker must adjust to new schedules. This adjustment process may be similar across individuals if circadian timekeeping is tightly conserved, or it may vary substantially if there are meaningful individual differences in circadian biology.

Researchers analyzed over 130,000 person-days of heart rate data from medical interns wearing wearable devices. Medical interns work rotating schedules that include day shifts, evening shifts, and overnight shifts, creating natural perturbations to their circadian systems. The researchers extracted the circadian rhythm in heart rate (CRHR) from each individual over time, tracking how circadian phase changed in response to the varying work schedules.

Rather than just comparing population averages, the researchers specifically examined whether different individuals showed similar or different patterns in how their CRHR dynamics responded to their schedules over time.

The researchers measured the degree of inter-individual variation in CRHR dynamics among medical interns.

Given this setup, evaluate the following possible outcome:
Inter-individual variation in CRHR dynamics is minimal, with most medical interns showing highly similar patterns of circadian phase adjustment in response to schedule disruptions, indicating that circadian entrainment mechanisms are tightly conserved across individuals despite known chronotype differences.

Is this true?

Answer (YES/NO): NO